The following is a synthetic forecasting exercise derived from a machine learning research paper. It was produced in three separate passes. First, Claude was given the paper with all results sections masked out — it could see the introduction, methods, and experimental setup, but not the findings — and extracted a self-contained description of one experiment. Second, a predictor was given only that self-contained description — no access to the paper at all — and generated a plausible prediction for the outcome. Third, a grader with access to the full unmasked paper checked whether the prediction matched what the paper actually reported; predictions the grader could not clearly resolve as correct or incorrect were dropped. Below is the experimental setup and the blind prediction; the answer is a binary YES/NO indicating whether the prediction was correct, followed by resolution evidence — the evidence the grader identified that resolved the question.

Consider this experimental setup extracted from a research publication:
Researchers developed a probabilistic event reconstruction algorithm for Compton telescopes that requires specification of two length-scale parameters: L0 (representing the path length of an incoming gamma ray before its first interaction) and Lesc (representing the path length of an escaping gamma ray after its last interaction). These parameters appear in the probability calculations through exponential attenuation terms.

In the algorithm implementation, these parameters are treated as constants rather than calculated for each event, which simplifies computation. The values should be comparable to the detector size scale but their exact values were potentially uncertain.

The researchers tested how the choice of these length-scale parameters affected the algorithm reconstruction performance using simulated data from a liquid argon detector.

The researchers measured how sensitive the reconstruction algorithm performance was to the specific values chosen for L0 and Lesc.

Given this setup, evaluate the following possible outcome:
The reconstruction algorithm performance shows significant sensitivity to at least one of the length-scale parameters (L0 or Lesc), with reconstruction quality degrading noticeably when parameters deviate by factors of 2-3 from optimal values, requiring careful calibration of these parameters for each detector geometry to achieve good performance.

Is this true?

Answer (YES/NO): NO